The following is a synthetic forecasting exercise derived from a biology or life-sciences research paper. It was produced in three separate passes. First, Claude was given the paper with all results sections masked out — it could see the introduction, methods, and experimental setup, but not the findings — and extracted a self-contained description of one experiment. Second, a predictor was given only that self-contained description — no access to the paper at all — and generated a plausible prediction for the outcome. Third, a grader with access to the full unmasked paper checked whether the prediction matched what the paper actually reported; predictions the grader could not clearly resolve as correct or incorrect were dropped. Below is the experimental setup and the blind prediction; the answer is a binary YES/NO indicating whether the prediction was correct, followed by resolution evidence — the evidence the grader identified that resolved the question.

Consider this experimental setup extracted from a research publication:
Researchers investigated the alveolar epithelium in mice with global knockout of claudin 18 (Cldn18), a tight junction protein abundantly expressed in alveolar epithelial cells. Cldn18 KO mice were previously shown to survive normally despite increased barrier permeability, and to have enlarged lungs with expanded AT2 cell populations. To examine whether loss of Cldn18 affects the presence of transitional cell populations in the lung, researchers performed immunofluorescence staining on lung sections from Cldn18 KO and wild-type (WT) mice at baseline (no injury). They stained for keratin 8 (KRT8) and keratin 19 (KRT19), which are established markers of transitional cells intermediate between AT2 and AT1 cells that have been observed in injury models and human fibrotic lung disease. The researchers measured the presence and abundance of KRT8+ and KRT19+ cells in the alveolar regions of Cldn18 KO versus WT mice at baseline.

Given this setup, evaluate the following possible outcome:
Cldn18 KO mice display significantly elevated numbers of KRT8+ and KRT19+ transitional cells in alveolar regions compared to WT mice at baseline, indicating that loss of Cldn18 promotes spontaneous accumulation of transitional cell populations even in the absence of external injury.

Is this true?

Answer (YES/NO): YES